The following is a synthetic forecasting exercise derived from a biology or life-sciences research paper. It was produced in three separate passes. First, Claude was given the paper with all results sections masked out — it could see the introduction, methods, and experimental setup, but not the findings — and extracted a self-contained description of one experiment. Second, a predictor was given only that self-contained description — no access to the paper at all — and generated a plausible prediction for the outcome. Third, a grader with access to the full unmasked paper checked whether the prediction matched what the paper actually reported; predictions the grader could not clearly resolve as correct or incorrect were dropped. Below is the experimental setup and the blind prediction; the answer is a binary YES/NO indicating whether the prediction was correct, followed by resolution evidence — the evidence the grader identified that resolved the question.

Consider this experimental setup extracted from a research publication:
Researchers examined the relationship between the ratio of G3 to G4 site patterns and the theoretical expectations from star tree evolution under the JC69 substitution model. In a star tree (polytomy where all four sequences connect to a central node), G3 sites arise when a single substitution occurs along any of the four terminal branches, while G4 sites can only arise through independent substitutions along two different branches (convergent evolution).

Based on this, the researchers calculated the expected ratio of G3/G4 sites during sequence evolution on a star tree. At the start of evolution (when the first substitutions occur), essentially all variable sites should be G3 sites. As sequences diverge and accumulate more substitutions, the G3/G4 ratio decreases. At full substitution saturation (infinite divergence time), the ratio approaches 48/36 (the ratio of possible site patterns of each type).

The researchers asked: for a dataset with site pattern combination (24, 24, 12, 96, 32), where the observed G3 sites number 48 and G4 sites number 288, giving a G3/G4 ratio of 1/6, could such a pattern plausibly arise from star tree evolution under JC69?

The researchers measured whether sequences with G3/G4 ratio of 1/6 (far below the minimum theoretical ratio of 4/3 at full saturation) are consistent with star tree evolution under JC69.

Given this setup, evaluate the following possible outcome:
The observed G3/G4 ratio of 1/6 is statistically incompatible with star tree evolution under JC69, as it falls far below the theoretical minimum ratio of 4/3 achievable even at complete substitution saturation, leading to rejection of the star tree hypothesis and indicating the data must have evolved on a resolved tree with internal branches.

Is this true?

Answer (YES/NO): NO